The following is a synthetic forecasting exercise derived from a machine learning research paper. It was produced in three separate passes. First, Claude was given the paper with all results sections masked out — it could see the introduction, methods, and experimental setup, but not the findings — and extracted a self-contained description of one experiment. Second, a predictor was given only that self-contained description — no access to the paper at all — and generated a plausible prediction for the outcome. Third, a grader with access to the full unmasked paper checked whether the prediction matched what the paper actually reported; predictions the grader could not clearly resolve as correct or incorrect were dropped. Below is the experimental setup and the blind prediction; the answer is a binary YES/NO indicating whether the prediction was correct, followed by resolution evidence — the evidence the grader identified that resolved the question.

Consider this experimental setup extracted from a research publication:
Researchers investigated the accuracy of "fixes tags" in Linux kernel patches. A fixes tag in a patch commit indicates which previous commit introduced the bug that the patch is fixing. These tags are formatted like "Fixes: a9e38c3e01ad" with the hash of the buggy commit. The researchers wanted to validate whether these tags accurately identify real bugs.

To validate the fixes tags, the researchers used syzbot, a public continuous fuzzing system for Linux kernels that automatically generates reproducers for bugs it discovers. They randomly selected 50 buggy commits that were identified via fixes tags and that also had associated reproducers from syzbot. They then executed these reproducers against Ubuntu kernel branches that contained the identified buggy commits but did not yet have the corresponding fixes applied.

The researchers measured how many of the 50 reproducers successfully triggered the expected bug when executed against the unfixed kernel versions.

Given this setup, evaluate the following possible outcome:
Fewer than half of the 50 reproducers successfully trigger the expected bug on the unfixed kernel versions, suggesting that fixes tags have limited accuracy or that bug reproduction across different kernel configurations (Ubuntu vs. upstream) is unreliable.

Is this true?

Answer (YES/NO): NO